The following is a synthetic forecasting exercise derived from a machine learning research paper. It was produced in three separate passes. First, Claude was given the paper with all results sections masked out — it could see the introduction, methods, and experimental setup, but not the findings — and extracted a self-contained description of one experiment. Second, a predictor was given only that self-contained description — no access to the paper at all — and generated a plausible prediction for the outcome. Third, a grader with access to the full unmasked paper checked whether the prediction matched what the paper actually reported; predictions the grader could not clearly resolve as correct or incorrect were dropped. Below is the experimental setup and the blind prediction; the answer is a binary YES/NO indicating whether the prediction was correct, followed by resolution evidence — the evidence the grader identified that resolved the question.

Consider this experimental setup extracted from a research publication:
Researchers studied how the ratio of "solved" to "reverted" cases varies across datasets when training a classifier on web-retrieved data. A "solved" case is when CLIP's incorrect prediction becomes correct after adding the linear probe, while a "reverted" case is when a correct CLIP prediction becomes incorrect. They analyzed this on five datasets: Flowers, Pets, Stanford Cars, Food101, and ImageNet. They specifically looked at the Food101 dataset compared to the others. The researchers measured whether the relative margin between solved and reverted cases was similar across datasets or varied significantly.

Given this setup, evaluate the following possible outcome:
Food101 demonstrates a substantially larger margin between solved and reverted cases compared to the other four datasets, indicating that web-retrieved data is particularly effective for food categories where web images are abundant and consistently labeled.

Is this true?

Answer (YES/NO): NO